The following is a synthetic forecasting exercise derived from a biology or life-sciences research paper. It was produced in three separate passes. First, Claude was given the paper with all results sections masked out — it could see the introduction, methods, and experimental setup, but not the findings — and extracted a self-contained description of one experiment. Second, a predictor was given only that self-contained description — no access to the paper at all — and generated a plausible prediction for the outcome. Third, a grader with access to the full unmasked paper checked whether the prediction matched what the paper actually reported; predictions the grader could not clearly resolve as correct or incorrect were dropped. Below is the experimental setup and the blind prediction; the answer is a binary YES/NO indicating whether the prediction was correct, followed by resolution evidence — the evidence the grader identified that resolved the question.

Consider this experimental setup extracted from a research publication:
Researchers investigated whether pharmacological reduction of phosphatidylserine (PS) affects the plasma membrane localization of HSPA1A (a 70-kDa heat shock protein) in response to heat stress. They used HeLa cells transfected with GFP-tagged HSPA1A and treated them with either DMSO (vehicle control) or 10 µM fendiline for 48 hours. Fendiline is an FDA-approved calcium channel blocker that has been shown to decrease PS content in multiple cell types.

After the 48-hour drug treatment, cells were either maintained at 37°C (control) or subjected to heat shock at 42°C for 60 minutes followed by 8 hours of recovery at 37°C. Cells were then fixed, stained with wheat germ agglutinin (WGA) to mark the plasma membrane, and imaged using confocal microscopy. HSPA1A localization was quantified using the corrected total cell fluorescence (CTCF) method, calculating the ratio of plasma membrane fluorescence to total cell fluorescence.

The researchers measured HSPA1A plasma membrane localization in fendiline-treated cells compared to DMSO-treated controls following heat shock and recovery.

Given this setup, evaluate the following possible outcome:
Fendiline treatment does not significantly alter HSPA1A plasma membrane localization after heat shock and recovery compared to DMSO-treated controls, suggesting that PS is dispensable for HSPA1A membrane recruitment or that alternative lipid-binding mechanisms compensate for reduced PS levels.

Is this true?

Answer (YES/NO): NO